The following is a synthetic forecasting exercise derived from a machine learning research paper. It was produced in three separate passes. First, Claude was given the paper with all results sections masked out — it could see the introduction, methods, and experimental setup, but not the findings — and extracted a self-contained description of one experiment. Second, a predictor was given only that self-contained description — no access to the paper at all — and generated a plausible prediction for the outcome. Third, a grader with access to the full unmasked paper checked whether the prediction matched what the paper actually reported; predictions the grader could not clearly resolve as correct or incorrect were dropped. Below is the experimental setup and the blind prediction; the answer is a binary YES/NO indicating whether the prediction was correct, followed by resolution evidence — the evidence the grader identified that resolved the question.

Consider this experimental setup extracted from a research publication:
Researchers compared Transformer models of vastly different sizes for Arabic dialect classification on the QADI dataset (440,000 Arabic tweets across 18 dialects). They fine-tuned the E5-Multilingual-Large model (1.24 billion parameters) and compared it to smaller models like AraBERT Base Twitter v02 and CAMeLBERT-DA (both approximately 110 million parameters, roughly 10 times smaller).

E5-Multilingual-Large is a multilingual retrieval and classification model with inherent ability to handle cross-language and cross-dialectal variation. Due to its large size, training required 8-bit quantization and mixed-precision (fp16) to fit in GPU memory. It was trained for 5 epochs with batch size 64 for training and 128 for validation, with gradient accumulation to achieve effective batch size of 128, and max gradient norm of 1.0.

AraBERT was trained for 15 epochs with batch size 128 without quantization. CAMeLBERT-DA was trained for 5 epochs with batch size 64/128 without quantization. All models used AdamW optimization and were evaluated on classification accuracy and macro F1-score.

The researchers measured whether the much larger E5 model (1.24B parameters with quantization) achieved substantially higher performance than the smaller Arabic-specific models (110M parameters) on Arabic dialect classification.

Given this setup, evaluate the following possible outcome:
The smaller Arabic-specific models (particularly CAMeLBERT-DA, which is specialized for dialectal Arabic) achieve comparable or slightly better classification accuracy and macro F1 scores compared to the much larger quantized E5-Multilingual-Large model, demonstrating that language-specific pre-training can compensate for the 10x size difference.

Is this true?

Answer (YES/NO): YES